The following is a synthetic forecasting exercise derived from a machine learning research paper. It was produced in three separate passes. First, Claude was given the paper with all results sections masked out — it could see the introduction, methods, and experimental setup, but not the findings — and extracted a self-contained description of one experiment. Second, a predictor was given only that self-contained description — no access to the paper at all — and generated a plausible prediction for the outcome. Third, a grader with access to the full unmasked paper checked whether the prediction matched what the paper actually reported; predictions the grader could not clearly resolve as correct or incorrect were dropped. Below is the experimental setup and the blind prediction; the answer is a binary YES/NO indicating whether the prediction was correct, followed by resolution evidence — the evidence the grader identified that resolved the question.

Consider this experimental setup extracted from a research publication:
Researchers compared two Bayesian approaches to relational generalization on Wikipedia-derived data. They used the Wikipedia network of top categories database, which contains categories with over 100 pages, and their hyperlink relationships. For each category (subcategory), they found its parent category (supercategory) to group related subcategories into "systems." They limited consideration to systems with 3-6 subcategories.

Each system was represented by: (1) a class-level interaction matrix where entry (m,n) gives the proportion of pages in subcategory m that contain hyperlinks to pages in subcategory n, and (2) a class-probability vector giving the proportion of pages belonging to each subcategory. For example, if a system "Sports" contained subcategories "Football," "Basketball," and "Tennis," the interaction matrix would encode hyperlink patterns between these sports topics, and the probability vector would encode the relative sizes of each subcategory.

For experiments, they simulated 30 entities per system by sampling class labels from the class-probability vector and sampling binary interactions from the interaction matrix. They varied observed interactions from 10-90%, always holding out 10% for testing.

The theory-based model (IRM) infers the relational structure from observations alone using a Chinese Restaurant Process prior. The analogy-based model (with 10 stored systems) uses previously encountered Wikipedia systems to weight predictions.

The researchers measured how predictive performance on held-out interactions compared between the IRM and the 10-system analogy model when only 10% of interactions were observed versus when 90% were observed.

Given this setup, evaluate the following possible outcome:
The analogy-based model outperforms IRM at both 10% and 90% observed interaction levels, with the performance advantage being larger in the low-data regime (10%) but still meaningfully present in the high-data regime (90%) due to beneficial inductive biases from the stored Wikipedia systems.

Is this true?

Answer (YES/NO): NO